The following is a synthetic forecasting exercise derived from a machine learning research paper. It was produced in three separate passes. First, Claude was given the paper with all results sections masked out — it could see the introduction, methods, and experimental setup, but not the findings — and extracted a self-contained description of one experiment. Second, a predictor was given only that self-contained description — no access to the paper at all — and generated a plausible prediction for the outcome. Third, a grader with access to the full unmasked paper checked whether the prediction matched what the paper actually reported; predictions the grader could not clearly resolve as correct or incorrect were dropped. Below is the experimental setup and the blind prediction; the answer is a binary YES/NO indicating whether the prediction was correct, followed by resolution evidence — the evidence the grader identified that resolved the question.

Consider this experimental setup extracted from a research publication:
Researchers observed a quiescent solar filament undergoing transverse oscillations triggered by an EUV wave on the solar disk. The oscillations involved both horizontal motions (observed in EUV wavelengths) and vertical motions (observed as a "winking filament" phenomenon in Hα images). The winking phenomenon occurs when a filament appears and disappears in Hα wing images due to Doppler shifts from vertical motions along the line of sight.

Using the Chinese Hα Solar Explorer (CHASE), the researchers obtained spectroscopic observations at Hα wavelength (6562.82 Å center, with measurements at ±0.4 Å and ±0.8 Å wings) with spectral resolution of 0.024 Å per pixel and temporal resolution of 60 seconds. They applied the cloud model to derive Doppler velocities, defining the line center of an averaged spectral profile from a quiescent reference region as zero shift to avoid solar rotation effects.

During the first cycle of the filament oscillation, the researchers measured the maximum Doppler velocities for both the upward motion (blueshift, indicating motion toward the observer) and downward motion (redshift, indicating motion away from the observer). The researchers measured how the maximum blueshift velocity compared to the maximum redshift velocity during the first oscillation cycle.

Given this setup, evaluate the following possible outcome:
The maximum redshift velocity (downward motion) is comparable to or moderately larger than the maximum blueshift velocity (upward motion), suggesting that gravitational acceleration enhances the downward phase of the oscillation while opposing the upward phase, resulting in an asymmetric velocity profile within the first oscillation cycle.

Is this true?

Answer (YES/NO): NO